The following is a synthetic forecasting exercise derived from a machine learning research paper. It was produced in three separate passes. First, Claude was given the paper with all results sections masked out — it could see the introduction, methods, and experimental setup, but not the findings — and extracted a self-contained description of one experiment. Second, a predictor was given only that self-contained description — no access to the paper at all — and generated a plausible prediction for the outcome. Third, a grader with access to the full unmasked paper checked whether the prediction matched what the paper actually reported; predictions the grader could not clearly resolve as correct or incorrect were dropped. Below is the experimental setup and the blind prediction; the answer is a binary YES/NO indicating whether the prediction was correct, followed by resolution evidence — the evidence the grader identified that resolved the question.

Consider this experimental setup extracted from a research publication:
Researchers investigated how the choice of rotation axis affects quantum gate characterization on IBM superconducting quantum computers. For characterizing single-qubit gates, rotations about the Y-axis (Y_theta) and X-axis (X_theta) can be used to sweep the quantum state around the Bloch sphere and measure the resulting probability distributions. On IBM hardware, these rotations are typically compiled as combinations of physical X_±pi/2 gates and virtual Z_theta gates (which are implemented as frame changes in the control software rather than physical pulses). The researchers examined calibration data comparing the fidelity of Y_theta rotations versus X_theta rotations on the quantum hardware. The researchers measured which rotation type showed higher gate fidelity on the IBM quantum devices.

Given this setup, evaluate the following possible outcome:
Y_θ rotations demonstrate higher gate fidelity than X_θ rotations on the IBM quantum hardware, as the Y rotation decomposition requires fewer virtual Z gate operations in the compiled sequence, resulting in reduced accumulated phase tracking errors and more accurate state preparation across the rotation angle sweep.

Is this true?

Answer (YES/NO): NO